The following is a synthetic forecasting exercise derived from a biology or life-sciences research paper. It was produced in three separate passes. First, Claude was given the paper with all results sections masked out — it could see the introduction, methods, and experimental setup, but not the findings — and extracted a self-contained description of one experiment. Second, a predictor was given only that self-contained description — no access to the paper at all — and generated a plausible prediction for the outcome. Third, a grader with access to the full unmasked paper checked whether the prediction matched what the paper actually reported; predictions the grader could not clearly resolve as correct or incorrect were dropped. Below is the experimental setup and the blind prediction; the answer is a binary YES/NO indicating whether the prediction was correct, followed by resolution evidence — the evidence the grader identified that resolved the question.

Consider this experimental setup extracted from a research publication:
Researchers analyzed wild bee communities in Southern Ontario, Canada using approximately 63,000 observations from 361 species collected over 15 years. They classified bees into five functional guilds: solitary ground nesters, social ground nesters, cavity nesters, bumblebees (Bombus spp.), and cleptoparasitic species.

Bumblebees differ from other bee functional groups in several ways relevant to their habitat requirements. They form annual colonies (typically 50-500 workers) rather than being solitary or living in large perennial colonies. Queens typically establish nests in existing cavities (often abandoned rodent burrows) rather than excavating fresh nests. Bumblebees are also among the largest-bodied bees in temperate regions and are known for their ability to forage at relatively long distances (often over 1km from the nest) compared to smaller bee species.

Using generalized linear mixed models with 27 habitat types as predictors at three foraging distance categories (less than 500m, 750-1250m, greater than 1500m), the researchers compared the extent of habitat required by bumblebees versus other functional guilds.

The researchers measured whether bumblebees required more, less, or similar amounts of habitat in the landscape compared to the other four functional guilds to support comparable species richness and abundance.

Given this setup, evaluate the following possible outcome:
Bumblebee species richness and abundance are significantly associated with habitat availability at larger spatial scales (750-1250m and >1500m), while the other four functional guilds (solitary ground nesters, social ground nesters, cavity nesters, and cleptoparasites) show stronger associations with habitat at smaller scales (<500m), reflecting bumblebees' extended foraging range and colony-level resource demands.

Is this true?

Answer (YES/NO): NO